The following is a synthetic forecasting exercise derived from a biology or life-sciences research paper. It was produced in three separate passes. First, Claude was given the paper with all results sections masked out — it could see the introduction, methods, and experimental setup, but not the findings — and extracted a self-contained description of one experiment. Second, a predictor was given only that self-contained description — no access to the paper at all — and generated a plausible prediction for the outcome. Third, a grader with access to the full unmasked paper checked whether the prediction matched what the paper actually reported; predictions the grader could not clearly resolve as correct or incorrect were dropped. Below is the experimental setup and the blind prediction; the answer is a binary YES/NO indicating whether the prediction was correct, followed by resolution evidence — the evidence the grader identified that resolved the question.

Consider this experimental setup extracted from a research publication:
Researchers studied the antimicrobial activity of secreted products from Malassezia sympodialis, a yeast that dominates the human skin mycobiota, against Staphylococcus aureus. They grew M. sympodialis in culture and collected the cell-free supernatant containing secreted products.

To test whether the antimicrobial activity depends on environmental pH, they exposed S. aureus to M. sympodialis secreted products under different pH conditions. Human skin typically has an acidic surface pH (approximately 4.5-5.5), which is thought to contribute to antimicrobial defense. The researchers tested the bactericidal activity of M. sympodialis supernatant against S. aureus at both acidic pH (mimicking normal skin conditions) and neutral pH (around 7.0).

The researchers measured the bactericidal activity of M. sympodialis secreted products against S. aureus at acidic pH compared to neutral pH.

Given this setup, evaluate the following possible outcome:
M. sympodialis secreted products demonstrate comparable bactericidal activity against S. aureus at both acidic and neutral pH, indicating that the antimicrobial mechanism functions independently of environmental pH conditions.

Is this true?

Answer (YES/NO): NO